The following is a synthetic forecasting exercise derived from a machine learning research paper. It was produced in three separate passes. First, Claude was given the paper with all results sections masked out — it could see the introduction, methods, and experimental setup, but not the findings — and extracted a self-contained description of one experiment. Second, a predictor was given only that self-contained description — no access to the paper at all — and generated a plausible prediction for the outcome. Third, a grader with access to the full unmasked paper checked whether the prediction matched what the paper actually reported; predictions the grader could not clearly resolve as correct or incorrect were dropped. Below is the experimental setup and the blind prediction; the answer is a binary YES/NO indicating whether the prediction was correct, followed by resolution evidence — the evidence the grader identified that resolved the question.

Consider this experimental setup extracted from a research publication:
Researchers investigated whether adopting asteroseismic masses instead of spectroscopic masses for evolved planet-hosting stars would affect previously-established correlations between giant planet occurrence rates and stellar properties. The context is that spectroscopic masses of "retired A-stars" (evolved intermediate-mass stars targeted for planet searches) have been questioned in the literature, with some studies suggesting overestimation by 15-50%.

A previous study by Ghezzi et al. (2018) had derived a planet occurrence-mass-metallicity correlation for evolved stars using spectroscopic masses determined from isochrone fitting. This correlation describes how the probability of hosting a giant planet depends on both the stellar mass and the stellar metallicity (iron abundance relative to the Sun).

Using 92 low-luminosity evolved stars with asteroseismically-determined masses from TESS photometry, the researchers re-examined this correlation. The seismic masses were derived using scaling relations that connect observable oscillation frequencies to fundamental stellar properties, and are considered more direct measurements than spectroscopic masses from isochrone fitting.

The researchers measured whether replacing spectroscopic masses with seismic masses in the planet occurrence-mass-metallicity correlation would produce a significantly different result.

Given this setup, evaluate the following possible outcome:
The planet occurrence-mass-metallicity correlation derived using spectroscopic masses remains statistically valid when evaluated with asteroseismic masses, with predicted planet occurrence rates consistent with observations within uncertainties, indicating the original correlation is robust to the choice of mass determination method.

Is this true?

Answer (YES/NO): YES